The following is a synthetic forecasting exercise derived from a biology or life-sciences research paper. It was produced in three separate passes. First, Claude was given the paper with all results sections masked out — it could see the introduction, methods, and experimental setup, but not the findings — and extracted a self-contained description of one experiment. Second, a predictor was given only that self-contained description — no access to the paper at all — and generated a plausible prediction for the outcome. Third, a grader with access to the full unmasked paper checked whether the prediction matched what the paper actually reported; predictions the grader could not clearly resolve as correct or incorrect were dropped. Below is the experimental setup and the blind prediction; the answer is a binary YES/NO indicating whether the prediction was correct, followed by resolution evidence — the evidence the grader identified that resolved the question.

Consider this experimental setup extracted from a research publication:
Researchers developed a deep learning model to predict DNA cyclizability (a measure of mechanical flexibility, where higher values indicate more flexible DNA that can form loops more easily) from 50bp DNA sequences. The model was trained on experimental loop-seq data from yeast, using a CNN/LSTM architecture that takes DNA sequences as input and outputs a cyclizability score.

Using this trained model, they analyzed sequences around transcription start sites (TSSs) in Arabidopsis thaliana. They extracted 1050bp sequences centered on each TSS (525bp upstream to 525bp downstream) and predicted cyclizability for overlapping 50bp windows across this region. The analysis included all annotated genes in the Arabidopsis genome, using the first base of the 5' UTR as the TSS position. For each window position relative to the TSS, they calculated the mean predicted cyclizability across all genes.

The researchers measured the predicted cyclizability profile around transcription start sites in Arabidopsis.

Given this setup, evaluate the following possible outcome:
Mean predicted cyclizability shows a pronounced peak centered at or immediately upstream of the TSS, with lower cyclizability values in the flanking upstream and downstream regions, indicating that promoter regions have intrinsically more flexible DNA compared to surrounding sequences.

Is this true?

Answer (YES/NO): NO